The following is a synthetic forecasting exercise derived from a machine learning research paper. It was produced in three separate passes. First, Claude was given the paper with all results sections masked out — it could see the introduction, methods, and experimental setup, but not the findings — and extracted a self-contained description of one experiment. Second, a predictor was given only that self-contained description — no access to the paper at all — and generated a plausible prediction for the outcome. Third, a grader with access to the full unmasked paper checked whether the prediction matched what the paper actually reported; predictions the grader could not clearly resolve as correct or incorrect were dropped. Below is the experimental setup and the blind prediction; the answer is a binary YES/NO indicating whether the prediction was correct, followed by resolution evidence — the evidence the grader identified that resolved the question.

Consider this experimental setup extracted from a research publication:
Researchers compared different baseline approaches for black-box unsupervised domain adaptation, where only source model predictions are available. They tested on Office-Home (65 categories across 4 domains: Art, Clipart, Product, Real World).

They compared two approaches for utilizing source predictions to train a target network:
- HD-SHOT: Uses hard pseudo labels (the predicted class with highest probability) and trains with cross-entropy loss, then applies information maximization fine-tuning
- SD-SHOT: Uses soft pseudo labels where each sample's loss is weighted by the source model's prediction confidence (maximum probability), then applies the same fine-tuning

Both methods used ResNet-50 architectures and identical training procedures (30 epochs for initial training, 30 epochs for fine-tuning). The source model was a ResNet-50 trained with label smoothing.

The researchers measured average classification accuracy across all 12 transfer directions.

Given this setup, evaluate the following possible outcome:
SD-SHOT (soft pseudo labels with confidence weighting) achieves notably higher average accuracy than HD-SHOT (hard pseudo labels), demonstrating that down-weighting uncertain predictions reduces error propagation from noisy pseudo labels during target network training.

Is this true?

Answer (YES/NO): YES